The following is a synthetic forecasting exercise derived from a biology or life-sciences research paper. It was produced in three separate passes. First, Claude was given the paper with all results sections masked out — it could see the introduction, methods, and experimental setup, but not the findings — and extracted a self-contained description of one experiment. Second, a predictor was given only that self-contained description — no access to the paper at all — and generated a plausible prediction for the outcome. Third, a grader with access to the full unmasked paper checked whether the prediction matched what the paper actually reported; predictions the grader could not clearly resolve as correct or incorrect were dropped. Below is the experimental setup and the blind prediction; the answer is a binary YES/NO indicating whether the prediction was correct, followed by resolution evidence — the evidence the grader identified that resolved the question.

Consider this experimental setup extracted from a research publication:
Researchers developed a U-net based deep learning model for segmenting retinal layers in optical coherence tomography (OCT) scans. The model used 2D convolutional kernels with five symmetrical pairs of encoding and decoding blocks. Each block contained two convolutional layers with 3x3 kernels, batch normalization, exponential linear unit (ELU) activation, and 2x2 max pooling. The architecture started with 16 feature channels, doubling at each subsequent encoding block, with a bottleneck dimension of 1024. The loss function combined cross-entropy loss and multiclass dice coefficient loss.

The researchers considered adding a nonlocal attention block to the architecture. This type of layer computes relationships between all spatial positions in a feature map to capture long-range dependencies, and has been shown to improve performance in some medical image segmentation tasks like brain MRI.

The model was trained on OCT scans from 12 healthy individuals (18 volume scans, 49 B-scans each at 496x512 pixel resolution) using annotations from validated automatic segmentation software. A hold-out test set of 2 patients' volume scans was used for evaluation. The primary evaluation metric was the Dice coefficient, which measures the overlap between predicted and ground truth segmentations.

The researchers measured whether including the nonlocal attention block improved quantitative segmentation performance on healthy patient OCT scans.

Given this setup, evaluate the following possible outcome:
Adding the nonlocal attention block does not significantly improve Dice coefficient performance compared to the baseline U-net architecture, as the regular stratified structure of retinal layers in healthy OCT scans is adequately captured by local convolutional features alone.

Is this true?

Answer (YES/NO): YES